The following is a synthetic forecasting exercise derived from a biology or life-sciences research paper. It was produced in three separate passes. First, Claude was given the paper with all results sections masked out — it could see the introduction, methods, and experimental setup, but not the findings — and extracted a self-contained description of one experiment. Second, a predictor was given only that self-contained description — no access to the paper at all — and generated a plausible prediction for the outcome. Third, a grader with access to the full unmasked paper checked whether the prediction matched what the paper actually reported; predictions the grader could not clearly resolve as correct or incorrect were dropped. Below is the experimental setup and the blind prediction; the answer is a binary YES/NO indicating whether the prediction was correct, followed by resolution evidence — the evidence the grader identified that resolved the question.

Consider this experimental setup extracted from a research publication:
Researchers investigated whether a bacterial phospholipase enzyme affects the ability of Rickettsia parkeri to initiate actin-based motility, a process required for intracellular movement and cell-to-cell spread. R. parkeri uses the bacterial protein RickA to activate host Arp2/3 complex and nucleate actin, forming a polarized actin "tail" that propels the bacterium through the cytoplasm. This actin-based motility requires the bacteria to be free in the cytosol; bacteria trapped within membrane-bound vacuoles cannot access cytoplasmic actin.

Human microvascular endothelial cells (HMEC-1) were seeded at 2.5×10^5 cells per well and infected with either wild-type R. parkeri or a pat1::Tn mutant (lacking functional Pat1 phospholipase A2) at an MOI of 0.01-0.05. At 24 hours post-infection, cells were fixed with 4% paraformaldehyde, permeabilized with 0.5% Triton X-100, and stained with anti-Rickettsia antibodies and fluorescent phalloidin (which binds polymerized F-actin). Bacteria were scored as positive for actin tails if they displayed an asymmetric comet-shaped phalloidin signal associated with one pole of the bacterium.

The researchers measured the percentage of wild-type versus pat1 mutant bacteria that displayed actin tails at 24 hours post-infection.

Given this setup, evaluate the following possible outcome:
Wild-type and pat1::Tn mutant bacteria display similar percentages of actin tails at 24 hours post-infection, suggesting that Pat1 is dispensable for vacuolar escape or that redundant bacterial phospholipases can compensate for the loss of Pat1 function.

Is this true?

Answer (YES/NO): NO